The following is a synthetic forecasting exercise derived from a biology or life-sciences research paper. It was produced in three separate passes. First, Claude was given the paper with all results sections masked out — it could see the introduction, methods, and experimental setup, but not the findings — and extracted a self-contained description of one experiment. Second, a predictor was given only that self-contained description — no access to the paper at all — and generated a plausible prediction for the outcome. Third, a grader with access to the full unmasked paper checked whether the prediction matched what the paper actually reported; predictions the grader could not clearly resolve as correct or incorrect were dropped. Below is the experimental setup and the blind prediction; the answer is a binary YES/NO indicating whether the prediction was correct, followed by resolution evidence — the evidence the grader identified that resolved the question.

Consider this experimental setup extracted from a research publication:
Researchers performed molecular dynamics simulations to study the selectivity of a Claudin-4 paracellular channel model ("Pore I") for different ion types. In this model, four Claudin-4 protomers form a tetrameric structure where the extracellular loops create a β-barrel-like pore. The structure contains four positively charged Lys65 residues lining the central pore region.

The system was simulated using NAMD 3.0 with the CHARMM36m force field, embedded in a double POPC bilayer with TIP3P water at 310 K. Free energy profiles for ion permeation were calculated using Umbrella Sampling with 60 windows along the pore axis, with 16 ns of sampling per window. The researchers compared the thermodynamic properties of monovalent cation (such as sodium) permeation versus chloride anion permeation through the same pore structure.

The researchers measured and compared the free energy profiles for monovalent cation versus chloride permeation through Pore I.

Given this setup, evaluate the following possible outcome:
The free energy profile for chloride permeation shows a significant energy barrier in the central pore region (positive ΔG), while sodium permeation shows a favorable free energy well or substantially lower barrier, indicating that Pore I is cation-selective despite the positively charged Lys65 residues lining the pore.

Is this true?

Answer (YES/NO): NO